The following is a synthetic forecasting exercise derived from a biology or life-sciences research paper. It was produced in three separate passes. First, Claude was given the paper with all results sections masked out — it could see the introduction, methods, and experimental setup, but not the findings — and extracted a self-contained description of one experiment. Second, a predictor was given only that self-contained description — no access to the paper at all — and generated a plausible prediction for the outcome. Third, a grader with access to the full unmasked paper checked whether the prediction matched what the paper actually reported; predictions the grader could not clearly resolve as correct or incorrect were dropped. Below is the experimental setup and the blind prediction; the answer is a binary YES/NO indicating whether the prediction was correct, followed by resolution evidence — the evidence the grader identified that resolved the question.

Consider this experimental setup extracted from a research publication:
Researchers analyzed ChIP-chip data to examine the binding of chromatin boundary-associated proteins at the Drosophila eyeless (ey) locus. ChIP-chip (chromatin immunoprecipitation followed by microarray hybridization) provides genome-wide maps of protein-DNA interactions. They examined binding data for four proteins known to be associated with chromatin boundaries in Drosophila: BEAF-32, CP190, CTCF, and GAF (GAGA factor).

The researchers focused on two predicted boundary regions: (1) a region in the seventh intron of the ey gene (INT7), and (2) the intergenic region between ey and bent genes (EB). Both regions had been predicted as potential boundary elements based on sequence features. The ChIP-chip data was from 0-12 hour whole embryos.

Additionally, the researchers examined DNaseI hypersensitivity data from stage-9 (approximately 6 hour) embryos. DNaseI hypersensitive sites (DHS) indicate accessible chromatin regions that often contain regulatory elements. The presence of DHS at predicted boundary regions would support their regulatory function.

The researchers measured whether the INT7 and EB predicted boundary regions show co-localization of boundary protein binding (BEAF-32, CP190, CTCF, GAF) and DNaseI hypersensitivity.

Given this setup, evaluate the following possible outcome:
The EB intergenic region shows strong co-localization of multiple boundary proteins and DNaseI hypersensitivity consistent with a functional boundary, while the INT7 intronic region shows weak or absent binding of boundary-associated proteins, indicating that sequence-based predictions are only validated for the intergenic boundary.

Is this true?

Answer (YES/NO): NO